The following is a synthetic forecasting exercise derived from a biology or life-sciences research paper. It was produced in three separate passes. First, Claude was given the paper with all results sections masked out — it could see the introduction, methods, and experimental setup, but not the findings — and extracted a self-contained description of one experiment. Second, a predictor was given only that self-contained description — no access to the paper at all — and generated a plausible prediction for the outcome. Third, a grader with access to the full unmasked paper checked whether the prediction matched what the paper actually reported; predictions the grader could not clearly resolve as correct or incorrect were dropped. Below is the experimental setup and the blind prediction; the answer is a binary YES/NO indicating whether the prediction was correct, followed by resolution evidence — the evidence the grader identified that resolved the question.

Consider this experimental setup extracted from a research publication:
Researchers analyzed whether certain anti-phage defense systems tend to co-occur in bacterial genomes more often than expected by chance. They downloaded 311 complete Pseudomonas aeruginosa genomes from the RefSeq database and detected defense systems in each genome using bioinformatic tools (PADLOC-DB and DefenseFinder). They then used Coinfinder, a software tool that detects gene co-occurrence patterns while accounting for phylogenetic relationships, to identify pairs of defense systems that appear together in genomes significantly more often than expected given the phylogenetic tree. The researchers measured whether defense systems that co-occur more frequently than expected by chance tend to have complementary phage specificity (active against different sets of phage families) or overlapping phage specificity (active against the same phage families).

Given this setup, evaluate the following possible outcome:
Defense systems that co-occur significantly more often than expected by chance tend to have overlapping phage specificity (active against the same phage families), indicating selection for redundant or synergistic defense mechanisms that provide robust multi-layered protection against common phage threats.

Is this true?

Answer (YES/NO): NO